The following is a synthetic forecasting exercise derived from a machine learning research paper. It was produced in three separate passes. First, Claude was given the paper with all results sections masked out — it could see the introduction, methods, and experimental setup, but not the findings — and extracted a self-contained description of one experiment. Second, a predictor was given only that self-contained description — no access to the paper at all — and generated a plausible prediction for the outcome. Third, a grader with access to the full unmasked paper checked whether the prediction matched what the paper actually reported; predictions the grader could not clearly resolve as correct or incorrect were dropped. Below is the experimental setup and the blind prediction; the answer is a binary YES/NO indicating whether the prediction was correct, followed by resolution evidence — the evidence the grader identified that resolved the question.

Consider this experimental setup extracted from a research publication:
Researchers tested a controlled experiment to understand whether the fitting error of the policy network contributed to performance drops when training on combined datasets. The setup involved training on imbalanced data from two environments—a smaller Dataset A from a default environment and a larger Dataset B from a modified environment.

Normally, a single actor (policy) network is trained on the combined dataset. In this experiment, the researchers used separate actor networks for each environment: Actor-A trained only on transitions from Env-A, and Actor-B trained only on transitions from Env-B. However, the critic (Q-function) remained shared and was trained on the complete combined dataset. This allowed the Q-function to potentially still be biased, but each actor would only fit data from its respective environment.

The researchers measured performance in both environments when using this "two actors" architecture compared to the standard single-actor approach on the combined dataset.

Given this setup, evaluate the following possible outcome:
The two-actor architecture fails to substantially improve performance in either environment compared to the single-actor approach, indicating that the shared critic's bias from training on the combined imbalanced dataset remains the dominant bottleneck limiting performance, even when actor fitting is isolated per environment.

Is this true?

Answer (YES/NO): NO